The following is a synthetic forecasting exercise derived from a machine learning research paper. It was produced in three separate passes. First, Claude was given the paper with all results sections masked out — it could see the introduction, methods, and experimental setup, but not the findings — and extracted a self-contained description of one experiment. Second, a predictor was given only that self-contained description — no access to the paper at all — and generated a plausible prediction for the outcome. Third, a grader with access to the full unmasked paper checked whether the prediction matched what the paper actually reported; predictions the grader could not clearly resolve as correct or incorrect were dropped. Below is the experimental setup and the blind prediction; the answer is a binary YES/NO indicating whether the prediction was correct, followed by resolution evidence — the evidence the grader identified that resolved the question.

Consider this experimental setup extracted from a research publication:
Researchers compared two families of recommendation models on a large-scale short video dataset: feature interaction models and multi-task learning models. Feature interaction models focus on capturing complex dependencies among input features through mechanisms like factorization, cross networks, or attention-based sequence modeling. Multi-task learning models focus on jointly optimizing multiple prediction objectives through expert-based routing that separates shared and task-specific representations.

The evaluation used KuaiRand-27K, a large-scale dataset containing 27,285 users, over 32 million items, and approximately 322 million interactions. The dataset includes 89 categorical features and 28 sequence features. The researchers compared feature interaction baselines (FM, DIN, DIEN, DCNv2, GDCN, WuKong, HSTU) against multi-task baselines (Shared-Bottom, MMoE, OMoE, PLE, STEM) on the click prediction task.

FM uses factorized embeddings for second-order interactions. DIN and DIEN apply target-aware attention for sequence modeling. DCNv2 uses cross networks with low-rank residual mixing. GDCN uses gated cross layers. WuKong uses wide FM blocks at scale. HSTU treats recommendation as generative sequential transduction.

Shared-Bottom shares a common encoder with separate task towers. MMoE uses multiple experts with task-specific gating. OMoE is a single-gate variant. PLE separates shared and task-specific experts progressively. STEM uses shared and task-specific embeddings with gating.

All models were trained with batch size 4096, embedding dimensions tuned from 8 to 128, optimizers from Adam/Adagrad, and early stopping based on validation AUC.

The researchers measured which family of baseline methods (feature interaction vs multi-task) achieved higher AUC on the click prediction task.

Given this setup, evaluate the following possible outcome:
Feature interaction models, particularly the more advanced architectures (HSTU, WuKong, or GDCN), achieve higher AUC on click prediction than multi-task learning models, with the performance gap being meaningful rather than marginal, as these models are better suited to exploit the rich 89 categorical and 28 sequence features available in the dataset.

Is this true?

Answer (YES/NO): NO